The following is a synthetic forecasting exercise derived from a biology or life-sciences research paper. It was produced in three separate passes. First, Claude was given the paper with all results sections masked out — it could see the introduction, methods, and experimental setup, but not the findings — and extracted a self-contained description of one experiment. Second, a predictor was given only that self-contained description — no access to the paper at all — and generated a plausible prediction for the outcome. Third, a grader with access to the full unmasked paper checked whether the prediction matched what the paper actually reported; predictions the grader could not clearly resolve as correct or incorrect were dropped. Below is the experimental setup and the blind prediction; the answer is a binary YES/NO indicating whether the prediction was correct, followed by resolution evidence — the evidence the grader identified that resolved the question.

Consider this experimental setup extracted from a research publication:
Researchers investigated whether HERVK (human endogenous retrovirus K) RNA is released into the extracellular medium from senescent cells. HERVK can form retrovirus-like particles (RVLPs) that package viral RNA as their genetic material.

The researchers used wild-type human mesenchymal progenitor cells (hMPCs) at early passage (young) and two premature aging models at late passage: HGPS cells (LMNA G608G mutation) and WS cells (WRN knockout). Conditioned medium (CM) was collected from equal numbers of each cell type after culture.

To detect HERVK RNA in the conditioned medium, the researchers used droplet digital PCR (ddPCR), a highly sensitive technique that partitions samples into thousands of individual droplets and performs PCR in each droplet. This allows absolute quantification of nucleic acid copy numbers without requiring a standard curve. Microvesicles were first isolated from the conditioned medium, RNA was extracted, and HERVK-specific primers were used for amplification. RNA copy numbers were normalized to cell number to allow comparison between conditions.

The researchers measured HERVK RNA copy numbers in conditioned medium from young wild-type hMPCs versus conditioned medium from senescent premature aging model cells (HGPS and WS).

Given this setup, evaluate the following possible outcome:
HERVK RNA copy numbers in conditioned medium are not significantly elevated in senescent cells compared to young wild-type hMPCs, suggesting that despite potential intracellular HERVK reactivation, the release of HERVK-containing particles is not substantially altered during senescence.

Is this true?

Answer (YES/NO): NO